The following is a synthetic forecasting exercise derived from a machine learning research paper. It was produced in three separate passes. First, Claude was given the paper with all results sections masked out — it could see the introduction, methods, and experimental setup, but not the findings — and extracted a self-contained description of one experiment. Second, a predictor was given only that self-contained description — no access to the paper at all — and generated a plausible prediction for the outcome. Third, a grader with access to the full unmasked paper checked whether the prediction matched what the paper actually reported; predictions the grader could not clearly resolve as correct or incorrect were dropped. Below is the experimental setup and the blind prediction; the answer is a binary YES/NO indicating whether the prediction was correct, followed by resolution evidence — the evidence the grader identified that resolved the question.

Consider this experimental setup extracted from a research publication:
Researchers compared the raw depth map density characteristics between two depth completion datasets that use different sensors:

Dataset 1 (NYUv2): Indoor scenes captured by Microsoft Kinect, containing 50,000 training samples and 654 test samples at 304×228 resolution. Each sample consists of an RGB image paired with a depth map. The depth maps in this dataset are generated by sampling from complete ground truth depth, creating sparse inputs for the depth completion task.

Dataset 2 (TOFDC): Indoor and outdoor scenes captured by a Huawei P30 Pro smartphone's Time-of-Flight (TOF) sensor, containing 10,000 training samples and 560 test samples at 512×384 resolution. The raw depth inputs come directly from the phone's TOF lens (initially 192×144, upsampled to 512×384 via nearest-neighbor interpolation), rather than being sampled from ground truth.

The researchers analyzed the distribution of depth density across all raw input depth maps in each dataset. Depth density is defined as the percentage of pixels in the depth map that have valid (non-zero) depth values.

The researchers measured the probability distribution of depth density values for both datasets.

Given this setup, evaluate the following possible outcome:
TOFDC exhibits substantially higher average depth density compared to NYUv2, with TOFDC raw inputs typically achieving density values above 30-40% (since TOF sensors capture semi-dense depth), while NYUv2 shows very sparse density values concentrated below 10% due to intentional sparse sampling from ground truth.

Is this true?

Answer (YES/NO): NO